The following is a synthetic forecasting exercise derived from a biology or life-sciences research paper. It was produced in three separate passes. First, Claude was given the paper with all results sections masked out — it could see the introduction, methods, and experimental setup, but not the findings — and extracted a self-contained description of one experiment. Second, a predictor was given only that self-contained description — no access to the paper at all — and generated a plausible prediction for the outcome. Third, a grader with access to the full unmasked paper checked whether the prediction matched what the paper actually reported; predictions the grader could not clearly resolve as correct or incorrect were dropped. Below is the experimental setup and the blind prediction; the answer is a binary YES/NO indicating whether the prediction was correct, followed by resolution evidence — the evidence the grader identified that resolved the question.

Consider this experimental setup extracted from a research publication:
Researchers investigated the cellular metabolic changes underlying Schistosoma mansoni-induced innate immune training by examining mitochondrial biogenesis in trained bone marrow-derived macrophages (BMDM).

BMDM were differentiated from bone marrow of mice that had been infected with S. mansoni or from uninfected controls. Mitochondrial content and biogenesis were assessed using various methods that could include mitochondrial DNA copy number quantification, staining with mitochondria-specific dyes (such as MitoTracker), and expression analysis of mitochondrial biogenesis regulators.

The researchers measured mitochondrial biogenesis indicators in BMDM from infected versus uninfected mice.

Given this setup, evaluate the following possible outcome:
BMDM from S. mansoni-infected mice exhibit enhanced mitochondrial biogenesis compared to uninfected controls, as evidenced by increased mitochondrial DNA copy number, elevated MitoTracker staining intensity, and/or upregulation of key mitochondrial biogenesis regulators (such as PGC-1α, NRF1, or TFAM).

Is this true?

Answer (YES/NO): NO